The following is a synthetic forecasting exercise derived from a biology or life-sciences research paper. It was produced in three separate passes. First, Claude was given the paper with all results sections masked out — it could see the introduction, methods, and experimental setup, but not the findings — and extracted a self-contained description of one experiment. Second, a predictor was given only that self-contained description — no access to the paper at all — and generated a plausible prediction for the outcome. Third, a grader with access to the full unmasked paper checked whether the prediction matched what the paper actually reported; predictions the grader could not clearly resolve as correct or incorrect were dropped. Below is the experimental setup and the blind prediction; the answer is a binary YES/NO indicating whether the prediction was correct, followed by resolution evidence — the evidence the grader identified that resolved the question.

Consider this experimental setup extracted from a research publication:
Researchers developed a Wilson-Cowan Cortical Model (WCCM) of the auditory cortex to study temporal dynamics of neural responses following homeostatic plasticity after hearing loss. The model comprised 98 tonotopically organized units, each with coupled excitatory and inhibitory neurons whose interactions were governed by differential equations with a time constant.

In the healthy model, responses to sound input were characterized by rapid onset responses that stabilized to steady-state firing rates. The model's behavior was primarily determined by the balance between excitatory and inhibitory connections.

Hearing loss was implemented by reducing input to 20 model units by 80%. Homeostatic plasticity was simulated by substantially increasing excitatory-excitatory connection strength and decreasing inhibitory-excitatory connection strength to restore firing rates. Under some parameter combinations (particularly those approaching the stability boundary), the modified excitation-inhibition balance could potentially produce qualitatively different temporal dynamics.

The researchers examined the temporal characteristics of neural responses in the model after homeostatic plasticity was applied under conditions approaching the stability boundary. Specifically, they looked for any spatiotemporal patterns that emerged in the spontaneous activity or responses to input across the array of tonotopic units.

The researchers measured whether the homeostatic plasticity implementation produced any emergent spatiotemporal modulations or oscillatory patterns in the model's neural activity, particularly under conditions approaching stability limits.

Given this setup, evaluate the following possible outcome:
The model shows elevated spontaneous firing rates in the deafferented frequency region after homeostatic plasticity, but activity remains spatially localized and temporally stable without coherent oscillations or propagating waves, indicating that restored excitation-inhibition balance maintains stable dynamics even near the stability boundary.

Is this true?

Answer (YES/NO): NO